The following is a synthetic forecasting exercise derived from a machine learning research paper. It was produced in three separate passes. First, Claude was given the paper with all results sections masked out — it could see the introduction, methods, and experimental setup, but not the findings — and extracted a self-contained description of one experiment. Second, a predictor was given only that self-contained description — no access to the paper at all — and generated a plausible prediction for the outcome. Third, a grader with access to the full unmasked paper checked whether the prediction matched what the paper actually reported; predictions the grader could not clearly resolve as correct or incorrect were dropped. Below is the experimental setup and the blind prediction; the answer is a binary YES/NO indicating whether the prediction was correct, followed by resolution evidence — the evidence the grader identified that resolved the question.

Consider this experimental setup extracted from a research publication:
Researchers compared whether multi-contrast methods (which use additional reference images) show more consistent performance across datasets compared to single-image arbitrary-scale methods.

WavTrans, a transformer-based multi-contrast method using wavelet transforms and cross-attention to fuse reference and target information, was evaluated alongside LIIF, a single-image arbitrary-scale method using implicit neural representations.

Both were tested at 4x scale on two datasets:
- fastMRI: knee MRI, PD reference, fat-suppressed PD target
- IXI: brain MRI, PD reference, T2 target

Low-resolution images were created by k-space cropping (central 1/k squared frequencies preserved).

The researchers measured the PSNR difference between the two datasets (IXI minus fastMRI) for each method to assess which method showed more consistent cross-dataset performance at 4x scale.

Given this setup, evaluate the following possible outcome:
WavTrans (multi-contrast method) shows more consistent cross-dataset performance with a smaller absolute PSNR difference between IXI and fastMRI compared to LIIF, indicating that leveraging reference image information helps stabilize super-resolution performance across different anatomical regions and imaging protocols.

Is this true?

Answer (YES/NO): NO